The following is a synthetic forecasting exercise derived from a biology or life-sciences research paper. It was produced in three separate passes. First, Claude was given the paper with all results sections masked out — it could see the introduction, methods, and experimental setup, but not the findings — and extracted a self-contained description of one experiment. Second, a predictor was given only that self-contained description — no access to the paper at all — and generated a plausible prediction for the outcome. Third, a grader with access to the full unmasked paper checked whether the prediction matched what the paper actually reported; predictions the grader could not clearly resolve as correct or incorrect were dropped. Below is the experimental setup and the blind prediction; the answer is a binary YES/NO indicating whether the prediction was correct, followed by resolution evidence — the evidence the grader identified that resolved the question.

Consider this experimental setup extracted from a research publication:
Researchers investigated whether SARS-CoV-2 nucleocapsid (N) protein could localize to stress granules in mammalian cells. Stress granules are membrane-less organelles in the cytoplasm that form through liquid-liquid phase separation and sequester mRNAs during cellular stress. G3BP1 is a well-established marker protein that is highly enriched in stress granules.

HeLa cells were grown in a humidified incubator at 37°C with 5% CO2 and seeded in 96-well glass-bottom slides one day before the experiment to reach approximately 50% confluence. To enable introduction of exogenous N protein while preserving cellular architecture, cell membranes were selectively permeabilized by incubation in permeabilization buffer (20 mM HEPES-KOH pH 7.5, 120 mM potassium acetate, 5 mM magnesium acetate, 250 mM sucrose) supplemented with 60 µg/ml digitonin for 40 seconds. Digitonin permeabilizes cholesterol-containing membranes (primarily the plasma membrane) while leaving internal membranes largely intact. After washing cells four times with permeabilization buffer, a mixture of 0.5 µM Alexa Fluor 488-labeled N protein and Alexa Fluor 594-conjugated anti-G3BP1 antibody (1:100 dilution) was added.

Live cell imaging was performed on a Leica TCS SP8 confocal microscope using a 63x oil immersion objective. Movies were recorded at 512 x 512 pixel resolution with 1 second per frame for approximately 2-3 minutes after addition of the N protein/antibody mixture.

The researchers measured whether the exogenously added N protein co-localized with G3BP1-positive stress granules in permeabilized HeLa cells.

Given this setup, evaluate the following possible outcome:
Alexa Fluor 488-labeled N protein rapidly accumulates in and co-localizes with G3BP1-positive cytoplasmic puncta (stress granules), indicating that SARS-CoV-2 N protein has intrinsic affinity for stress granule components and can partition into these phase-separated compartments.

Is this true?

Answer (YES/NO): YES